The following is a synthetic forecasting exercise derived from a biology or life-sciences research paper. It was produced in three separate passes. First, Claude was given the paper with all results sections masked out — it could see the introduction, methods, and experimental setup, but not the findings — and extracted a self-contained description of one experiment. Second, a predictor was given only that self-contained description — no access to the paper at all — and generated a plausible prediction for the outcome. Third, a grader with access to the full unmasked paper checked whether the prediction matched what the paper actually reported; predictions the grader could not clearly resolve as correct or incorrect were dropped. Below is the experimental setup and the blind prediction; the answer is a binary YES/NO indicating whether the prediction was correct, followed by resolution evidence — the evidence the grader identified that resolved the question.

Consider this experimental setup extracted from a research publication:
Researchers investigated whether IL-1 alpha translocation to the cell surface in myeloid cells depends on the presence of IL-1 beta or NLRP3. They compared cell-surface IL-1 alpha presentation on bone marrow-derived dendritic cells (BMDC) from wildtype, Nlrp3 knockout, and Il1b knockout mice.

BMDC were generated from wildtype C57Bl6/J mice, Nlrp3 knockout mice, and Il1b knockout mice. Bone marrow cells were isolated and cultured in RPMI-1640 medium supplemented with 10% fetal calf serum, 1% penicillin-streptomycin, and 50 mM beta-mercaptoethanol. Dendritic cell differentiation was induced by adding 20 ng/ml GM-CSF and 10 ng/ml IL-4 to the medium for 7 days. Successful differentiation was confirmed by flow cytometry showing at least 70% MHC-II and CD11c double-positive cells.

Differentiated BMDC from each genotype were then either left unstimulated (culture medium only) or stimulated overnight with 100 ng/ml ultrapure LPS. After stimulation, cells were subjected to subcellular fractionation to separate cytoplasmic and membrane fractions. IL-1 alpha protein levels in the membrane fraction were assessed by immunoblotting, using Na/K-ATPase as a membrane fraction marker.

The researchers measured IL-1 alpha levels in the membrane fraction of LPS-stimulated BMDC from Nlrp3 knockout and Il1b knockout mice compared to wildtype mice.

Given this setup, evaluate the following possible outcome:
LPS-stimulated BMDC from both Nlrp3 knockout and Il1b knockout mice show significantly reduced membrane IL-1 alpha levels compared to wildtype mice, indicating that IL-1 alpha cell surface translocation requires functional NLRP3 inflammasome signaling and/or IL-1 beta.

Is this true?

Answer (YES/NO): NO